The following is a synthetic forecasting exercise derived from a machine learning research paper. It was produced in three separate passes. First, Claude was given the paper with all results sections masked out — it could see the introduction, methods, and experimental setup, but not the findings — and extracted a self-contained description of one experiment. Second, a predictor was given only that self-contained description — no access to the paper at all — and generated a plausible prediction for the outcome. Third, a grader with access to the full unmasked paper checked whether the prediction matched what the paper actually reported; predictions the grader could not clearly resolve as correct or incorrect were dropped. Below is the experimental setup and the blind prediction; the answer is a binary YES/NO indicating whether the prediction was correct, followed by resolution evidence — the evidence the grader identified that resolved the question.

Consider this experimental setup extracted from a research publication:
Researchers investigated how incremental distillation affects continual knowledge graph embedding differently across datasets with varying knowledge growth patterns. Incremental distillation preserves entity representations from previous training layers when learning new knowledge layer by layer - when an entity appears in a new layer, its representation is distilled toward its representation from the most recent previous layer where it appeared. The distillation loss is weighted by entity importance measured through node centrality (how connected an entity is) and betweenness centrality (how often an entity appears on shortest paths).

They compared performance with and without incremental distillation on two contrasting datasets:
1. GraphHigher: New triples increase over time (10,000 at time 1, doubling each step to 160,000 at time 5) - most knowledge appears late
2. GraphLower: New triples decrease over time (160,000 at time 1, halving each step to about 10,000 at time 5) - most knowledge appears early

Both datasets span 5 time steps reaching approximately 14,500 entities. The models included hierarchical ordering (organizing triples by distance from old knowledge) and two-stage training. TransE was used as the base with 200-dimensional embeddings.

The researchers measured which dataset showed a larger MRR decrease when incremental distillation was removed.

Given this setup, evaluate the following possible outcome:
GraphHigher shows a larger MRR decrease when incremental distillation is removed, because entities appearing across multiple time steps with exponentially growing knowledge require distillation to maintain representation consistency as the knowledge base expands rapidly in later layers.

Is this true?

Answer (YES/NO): NO